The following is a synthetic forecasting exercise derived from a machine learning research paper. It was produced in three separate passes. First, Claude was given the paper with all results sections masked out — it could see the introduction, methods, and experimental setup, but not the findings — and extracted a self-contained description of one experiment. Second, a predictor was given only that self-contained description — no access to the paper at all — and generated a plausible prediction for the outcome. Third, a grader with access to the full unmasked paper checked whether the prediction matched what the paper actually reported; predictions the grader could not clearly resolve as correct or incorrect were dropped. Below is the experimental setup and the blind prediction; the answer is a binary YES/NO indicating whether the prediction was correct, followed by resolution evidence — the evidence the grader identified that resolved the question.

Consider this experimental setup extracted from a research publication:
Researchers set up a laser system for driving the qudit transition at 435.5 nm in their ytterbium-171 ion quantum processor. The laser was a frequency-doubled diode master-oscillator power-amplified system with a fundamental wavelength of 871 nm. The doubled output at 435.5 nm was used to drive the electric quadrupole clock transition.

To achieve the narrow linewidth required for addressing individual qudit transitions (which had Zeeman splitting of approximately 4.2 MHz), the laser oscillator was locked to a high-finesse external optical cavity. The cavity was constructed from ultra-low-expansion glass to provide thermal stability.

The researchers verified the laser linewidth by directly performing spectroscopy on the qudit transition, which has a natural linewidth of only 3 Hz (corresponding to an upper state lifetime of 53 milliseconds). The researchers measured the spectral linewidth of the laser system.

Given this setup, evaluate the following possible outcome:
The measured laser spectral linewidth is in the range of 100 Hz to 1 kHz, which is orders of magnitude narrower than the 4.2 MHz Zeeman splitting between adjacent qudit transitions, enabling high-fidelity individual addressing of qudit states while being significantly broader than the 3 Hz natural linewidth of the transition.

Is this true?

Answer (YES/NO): NO